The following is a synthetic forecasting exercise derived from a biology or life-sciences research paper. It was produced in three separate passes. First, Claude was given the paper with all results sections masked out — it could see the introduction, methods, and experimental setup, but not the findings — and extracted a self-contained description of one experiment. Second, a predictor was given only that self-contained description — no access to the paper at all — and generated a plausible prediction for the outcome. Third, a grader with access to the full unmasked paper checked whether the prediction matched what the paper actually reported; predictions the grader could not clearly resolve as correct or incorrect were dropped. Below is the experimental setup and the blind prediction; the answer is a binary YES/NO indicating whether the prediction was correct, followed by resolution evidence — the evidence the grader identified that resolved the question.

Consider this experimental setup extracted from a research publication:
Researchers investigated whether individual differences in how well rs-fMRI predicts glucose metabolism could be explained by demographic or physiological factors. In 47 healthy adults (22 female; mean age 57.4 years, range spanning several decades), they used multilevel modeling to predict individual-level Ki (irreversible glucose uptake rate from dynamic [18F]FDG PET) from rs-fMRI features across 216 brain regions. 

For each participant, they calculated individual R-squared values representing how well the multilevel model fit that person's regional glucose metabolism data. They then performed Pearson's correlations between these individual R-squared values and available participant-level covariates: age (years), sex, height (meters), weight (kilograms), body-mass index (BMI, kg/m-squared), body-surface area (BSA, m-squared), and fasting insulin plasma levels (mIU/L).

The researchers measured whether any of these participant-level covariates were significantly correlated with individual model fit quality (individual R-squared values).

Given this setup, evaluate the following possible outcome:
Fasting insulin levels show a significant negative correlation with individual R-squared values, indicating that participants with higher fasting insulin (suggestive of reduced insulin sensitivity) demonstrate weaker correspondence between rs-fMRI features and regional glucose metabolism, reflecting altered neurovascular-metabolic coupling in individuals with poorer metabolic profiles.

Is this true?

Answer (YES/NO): NO